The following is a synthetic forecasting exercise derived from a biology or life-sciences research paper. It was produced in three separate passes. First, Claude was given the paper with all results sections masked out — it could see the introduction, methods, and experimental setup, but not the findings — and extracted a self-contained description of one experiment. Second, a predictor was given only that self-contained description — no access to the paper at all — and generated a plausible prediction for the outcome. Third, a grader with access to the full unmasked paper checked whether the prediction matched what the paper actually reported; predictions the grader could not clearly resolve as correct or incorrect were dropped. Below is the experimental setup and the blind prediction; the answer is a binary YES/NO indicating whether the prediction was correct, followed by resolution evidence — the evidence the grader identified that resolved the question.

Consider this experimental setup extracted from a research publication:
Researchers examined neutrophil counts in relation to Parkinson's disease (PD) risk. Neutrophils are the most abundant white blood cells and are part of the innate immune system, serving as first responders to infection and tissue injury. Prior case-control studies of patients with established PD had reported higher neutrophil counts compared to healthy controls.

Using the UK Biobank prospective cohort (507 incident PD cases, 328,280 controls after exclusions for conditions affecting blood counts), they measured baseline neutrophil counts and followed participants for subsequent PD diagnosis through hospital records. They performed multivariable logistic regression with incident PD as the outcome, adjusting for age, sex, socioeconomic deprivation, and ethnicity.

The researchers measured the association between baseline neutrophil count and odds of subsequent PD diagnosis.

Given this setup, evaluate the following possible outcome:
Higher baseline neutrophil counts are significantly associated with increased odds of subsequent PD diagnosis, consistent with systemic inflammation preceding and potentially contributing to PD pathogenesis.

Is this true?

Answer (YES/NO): NO